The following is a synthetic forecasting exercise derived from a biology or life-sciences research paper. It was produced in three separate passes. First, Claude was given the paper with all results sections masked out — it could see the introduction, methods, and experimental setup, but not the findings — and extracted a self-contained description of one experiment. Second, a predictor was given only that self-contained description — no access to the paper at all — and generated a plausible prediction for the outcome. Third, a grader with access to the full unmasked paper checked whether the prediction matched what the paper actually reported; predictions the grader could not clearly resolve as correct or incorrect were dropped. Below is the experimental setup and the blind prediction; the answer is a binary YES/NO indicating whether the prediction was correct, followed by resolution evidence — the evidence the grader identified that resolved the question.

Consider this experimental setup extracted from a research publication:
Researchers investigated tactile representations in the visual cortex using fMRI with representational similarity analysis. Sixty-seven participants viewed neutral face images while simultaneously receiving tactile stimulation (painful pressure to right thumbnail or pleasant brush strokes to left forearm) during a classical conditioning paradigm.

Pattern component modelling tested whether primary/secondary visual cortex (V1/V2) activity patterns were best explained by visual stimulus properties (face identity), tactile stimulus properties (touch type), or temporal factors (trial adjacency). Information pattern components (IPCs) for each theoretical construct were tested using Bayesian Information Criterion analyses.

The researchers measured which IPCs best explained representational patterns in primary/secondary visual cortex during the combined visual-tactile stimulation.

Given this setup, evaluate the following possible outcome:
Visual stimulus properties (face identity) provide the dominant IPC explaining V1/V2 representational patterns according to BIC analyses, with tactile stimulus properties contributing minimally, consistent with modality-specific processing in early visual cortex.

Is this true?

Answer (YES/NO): NO